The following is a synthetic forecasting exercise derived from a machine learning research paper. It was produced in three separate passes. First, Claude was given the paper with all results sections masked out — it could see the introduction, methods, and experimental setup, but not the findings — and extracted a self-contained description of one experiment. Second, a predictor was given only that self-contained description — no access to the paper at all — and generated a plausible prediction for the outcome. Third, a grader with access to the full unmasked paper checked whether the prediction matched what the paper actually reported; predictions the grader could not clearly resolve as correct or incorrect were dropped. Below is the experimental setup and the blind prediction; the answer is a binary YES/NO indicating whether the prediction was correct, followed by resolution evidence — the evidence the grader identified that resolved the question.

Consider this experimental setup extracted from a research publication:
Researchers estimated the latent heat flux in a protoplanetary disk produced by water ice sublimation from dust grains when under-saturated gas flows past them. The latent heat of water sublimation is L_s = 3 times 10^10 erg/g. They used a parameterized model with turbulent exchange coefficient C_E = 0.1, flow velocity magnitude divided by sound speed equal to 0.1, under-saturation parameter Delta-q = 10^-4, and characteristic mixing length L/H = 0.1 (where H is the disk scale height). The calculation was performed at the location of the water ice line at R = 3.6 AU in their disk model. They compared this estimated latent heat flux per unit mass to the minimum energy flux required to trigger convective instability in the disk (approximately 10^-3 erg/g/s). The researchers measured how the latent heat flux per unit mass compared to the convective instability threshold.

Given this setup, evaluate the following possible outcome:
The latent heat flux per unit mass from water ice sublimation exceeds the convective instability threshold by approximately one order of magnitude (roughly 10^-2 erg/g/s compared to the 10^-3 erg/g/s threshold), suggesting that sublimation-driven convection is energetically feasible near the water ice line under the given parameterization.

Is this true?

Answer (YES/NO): NO